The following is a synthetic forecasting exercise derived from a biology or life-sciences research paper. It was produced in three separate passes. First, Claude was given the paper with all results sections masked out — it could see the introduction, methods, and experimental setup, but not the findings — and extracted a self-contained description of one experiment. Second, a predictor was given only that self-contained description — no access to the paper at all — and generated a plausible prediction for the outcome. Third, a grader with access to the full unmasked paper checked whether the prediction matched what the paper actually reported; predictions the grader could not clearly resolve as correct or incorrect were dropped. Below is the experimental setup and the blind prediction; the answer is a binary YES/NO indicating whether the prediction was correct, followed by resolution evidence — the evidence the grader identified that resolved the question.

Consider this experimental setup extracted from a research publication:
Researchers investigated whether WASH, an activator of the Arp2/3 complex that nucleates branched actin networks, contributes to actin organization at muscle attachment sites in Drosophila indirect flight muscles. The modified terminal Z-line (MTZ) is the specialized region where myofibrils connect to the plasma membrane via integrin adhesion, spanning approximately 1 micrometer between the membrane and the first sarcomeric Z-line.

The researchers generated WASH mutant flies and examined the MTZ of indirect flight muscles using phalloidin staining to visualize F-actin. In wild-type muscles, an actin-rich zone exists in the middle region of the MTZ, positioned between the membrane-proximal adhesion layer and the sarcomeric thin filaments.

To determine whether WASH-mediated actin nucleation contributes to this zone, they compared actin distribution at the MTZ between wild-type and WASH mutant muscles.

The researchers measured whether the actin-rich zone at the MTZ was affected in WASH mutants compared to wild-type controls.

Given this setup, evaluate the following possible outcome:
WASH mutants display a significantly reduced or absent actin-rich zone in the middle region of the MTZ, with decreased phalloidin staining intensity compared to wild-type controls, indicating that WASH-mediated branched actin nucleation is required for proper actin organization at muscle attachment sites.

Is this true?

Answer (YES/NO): YES